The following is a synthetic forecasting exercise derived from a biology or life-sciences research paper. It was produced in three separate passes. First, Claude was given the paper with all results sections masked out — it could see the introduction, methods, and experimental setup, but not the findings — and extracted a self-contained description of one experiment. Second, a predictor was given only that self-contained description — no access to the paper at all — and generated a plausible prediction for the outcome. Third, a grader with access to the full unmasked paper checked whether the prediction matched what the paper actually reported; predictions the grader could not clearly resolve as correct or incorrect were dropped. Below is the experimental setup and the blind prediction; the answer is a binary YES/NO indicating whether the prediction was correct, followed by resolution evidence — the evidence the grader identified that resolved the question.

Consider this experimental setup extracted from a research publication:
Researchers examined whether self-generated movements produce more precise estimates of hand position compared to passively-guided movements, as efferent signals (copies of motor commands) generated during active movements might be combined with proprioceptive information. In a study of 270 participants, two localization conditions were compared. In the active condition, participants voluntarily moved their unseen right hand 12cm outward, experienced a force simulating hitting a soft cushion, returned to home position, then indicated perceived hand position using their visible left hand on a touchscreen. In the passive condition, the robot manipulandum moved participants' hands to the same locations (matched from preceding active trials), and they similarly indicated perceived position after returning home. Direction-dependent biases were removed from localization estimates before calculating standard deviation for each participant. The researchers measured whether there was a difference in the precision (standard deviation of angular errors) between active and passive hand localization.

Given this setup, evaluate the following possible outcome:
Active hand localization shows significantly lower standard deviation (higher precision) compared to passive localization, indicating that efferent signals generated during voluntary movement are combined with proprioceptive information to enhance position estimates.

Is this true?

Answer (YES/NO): YES